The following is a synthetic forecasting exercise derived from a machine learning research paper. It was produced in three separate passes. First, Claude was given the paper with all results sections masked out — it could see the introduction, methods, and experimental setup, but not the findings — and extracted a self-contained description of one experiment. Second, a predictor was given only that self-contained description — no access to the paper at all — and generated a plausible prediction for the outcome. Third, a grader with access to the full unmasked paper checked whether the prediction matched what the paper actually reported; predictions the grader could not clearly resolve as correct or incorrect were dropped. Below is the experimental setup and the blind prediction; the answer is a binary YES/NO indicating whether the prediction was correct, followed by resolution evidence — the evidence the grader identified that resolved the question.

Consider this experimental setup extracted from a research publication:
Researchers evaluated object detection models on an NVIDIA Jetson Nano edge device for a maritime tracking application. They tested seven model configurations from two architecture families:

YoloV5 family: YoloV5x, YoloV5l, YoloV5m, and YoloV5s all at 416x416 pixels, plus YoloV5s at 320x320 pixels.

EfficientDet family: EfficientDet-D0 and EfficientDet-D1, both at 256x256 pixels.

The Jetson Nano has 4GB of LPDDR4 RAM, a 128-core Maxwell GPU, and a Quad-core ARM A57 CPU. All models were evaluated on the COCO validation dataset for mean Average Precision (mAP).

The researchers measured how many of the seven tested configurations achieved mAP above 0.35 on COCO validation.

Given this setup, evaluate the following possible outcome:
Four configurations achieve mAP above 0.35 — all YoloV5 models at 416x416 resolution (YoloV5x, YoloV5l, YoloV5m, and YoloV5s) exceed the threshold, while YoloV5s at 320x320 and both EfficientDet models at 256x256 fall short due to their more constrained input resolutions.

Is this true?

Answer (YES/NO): NO